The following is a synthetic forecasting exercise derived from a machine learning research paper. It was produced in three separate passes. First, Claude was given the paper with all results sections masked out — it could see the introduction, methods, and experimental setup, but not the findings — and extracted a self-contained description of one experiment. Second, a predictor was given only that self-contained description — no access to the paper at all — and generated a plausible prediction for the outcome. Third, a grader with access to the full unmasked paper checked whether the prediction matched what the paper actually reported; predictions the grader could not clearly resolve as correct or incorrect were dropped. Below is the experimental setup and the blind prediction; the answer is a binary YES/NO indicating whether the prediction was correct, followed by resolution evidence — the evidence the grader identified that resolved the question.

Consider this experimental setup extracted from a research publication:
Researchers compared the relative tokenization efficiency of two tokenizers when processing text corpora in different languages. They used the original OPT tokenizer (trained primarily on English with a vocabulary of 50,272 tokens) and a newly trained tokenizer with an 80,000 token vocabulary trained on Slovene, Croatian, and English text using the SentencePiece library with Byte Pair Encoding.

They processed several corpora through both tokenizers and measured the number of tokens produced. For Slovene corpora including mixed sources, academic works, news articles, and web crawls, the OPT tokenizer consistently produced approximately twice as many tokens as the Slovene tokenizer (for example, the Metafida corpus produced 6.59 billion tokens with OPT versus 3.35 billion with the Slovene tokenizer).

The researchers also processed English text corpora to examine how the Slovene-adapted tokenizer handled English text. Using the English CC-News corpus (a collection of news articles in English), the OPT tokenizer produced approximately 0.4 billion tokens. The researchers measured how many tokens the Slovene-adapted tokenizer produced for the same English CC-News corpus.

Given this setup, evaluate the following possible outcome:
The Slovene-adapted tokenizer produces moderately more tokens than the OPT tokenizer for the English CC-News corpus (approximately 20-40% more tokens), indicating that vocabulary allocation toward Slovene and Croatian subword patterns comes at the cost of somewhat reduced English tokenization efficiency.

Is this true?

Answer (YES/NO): NO